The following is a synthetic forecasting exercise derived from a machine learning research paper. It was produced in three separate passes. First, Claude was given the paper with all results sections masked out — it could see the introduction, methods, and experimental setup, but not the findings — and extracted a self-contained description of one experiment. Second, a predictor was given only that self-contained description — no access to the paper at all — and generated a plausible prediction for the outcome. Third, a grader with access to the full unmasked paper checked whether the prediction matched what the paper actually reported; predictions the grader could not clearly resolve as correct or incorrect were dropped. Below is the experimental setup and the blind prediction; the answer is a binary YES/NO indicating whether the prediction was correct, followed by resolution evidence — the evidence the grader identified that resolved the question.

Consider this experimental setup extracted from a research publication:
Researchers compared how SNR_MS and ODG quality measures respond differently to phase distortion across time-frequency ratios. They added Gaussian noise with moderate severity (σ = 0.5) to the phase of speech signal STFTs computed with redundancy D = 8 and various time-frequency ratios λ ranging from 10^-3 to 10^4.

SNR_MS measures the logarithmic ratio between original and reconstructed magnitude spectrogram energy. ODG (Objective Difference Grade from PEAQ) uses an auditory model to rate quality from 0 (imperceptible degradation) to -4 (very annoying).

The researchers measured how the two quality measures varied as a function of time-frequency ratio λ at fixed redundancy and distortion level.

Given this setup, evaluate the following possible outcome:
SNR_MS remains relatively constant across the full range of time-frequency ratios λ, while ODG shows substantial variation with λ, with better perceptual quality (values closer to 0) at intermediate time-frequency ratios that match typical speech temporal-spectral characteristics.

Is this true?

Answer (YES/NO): YES